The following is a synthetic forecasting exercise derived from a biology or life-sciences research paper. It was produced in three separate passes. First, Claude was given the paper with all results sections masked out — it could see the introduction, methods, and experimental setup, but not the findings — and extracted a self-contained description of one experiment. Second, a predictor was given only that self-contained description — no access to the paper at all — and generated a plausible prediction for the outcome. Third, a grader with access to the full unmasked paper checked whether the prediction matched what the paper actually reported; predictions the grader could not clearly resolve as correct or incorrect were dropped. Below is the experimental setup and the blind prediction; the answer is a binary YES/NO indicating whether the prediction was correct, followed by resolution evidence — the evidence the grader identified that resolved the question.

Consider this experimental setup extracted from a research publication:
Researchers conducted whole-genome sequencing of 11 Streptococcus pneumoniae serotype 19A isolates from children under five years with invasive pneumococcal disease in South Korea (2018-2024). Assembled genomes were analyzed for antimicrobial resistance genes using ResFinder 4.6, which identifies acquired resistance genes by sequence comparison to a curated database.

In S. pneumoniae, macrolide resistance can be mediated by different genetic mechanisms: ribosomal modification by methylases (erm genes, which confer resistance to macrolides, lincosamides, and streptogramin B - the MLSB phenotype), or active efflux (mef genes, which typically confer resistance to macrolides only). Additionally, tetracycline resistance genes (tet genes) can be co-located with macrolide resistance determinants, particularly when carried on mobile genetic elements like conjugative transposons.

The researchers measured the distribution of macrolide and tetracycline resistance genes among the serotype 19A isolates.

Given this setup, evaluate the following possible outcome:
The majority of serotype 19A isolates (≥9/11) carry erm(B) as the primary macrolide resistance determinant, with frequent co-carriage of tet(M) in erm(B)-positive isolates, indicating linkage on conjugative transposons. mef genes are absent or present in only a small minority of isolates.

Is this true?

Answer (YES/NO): NO